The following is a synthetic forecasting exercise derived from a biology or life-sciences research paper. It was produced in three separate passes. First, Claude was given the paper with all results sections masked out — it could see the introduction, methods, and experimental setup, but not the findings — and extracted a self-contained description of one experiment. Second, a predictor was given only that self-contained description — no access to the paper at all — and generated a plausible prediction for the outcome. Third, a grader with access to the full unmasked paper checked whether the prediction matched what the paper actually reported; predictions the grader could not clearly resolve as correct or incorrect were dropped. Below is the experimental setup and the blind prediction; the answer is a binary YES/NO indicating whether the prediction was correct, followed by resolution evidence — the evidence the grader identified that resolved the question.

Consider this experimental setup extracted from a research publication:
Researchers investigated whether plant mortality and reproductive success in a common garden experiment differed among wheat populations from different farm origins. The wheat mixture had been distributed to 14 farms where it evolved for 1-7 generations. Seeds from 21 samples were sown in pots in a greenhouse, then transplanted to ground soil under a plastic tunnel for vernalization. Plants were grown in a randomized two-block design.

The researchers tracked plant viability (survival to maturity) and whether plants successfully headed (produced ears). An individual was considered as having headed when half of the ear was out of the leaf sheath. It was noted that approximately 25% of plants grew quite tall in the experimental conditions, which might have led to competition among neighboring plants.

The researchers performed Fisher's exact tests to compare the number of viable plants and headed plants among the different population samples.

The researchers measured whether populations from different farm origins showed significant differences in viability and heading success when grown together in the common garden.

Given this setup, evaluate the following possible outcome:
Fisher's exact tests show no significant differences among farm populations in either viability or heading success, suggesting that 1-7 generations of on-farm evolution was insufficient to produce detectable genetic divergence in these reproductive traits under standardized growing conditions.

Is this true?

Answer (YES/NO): NO